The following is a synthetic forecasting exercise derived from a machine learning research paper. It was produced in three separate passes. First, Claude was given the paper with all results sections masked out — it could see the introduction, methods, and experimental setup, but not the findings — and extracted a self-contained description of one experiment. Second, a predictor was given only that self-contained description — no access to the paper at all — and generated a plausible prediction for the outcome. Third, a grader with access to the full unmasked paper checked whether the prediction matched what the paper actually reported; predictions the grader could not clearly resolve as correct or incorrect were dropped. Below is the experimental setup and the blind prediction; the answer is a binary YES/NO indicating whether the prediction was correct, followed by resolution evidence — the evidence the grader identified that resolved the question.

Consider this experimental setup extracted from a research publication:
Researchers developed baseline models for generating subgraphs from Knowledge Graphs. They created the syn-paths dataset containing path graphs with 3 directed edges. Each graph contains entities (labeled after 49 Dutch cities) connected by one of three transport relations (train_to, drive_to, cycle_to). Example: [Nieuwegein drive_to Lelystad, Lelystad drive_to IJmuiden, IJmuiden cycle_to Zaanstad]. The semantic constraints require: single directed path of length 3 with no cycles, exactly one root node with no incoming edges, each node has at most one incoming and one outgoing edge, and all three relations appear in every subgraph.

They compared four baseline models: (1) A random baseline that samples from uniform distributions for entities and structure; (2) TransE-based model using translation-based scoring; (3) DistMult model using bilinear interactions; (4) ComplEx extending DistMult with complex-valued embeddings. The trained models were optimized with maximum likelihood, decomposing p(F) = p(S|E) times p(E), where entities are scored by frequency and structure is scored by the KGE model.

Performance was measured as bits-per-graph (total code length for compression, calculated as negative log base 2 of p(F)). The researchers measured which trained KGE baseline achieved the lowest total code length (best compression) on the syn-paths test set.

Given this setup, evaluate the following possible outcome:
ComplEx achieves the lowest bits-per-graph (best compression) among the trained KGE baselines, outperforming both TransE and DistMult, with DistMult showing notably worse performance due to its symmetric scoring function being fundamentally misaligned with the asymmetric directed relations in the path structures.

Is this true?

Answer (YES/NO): NO